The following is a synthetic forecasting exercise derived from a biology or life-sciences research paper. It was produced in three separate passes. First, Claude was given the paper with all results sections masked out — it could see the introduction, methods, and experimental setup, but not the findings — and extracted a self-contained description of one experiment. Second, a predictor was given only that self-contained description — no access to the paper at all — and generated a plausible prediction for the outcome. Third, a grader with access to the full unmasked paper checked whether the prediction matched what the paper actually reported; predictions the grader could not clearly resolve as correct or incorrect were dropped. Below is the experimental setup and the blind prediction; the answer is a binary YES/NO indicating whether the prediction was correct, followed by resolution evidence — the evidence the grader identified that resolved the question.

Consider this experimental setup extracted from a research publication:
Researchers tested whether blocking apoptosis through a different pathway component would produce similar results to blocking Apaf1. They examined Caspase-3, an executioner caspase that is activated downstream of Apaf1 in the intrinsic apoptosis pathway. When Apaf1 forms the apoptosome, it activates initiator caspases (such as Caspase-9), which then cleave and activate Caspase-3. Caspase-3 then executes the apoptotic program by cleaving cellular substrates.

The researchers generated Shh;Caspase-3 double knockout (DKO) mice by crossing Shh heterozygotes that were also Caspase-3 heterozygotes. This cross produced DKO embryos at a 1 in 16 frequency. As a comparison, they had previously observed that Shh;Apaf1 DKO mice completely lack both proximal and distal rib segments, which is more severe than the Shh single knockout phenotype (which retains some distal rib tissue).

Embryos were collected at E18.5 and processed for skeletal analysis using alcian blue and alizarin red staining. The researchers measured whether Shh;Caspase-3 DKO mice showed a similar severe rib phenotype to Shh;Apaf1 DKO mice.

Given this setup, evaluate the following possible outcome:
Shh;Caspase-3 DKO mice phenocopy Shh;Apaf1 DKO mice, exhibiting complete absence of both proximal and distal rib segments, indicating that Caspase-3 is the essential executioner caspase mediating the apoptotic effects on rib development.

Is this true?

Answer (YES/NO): YES